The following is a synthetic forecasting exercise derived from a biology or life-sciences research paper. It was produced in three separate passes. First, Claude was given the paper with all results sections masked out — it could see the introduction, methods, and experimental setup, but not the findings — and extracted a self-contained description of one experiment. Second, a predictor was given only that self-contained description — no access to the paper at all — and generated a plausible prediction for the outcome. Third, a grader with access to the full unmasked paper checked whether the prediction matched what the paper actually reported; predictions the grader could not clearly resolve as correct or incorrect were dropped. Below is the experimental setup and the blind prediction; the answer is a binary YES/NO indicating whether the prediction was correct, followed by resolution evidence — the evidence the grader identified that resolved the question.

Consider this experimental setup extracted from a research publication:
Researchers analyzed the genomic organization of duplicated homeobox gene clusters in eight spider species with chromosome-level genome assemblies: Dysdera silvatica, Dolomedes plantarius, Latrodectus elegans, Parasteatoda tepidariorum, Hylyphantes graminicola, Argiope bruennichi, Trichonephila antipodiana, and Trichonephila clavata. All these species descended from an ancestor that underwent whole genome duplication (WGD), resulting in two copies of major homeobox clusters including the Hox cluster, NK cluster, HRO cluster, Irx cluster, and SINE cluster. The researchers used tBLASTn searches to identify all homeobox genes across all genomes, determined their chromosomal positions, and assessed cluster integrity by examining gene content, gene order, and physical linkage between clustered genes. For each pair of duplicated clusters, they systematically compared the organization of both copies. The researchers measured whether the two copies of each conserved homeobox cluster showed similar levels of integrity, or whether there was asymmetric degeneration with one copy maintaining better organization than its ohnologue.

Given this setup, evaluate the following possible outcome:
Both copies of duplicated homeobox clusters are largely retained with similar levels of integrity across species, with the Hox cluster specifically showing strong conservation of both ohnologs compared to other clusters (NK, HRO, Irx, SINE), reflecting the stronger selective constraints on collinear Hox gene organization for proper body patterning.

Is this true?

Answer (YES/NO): NO